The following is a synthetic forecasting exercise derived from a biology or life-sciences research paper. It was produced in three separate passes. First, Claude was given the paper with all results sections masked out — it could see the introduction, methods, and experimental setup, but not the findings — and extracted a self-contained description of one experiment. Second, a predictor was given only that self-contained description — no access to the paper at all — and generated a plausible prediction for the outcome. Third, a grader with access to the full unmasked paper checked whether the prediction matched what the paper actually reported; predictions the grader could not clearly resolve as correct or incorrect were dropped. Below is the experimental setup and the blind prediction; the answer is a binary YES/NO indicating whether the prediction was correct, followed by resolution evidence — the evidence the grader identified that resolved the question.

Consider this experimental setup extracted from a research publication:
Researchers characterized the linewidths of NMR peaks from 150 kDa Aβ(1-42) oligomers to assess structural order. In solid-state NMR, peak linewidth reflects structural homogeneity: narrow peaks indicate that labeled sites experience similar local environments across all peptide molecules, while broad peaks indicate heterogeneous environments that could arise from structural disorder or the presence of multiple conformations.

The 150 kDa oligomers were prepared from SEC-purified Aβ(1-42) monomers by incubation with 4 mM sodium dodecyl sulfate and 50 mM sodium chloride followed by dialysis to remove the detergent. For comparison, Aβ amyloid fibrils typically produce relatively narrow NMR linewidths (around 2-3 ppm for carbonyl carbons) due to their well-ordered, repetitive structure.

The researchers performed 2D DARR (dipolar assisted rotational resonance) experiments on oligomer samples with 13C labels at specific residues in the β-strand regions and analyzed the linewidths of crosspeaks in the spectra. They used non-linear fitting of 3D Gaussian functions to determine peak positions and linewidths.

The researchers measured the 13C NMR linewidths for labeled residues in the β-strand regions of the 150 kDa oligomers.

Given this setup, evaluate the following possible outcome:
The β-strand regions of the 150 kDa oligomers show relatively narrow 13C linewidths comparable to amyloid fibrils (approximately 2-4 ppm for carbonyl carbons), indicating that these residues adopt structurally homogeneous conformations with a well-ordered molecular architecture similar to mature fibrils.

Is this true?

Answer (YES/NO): NO